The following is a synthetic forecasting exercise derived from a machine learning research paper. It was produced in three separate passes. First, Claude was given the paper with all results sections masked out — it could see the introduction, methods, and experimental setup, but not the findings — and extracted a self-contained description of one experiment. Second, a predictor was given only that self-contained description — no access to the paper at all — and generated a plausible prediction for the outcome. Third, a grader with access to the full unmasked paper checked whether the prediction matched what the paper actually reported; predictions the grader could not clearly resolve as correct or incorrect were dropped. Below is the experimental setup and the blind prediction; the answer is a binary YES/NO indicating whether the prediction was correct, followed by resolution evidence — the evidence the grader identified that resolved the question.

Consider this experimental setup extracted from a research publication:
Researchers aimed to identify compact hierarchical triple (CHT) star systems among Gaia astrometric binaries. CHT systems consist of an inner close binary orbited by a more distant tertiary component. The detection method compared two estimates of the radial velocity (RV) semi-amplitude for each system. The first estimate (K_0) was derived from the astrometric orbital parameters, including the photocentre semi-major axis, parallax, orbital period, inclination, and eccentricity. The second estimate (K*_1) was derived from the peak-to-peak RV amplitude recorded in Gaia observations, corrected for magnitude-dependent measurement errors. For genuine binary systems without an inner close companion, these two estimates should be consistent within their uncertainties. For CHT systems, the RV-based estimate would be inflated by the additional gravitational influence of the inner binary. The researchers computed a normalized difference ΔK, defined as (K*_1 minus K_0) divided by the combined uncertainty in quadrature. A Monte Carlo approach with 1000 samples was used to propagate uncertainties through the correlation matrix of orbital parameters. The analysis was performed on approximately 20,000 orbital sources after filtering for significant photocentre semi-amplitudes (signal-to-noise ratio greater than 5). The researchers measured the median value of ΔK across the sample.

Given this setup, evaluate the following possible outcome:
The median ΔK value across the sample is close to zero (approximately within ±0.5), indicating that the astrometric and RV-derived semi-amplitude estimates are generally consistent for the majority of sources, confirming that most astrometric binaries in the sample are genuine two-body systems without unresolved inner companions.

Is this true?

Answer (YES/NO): NO